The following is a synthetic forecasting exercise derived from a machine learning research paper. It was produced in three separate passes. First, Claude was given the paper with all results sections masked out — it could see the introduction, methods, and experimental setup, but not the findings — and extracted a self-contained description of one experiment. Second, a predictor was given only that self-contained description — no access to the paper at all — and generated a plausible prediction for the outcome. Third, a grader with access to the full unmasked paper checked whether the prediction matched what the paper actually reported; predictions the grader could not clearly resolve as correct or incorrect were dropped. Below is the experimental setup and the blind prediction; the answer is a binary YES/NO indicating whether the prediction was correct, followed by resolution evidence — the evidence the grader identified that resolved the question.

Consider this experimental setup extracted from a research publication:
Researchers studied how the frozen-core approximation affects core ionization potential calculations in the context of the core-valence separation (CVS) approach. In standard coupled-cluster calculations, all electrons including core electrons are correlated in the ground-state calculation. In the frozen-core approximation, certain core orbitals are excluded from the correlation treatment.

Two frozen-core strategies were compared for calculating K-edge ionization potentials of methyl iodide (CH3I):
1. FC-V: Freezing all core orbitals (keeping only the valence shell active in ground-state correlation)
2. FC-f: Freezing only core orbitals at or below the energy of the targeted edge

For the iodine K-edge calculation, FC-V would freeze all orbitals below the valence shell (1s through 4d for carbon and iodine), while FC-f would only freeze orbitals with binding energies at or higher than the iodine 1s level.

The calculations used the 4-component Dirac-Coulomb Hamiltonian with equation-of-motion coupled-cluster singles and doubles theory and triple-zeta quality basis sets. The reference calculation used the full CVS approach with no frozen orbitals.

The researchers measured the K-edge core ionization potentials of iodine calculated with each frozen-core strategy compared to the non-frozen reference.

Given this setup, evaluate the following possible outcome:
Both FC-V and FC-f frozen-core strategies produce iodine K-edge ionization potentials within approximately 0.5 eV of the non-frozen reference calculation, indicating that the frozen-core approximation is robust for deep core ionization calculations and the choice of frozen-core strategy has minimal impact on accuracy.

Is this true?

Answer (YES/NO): NO